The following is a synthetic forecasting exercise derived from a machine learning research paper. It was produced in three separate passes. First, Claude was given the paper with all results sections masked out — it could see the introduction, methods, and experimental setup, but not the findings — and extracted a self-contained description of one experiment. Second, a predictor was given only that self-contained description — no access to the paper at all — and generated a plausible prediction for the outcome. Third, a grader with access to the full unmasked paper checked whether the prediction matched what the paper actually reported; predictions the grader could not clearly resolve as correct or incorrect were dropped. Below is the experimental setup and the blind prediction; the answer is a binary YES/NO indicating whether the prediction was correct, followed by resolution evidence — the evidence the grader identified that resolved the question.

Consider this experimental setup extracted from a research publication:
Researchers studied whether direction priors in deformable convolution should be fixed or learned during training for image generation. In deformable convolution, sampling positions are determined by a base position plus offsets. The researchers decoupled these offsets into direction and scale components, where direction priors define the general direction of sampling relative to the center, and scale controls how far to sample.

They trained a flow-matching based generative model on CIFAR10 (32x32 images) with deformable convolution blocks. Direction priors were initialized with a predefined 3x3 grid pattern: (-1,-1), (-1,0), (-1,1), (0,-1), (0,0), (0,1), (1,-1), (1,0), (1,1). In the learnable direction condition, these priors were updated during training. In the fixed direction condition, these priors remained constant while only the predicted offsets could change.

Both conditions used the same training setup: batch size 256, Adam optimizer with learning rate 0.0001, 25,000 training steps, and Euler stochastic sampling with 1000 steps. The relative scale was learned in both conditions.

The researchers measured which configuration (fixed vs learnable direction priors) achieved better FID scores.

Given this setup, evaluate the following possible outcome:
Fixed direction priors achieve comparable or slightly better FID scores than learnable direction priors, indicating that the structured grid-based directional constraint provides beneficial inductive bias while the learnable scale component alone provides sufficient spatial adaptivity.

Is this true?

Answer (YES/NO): NO